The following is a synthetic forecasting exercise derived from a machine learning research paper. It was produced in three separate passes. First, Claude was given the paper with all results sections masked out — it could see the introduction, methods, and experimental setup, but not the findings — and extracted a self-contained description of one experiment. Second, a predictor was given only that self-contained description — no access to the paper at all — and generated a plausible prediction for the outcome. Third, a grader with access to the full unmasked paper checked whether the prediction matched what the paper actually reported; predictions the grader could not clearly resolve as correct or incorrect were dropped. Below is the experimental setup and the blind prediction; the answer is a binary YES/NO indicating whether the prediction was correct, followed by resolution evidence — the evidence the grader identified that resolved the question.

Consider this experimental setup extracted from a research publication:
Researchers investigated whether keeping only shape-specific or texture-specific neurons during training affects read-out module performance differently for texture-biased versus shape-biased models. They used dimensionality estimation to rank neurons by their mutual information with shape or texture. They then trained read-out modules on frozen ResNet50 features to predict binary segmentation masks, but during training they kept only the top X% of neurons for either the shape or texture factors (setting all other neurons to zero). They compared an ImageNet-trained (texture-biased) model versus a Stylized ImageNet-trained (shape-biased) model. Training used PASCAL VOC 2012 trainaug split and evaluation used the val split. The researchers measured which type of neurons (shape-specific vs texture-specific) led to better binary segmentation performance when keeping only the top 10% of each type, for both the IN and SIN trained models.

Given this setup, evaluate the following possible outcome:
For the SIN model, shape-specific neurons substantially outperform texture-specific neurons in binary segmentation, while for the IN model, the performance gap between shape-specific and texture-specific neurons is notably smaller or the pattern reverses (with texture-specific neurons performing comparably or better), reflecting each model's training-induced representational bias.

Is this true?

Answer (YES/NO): NO